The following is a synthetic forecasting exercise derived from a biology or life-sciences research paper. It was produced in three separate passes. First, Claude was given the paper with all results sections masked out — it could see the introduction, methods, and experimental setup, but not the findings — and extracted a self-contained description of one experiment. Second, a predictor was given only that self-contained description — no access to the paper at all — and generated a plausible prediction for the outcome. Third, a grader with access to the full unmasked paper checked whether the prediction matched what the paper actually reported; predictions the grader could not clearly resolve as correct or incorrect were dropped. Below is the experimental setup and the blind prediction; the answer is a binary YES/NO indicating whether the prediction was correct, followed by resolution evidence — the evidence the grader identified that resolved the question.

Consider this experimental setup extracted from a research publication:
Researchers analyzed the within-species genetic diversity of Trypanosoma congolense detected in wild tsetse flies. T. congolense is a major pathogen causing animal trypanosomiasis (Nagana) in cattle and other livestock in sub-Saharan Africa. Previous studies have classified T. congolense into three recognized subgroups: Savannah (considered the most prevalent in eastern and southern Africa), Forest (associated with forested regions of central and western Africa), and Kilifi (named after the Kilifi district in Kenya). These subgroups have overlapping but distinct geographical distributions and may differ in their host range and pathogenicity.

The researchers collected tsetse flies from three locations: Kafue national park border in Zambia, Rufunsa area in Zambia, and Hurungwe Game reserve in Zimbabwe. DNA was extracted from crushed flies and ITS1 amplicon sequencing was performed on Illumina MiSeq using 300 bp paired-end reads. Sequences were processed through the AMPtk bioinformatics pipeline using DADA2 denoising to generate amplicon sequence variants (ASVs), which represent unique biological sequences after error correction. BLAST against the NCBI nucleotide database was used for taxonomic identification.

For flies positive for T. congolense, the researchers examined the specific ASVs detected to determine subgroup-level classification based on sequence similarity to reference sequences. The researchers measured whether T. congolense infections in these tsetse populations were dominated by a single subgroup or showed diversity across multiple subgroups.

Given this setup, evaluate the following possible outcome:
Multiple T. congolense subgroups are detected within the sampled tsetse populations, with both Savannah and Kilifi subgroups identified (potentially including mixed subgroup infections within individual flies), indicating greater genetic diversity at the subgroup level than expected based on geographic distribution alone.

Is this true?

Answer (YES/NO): YES